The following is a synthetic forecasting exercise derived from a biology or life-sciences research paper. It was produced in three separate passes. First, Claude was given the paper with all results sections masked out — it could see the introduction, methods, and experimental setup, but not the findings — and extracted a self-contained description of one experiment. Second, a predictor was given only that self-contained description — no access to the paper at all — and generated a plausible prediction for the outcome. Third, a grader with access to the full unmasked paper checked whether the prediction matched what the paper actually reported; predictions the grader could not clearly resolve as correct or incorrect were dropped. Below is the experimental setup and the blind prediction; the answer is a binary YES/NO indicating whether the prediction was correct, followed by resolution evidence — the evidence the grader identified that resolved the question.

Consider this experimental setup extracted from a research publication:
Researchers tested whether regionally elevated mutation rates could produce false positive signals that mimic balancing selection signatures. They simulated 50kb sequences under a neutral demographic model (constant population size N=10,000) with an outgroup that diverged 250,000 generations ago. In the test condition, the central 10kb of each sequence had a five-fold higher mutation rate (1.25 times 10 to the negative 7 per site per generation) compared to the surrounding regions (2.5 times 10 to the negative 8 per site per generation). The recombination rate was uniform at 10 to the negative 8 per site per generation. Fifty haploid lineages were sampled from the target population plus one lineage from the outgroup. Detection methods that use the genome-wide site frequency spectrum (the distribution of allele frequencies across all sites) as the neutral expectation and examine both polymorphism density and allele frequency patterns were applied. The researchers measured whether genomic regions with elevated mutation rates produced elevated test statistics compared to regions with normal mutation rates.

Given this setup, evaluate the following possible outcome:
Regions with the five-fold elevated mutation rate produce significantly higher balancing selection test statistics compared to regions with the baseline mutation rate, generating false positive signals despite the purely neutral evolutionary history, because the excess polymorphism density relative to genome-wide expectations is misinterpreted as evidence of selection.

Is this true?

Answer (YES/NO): NO